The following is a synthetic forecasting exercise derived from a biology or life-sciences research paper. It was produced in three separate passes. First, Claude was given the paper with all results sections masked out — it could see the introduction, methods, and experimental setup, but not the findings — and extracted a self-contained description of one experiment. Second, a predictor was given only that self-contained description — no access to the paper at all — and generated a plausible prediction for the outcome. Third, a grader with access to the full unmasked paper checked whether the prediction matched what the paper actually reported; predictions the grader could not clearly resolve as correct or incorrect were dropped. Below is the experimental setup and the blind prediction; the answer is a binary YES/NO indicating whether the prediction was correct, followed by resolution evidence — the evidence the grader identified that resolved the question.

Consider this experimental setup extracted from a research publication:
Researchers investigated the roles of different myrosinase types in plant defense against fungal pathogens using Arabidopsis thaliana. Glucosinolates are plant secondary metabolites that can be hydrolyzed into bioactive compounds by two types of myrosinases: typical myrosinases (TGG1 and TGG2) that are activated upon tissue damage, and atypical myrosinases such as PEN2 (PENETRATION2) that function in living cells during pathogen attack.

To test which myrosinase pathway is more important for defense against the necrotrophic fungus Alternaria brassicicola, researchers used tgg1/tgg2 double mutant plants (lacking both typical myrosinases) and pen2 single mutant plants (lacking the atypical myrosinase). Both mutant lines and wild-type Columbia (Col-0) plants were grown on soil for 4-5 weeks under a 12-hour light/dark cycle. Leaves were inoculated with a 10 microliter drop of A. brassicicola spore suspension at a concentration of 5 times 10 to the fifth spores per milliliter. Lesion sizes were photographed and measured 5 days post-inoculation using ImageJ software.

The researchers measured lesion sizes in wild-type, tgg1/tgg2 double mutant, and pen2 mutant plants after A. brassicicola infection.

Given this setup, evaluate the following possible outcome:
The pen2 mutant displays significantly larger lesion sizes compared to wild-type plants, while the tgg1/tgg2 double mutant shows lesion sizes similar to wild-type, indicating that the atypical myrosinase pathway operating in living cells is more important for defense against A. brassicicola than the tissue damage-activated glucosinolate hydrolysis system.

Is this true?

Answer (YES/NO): YES